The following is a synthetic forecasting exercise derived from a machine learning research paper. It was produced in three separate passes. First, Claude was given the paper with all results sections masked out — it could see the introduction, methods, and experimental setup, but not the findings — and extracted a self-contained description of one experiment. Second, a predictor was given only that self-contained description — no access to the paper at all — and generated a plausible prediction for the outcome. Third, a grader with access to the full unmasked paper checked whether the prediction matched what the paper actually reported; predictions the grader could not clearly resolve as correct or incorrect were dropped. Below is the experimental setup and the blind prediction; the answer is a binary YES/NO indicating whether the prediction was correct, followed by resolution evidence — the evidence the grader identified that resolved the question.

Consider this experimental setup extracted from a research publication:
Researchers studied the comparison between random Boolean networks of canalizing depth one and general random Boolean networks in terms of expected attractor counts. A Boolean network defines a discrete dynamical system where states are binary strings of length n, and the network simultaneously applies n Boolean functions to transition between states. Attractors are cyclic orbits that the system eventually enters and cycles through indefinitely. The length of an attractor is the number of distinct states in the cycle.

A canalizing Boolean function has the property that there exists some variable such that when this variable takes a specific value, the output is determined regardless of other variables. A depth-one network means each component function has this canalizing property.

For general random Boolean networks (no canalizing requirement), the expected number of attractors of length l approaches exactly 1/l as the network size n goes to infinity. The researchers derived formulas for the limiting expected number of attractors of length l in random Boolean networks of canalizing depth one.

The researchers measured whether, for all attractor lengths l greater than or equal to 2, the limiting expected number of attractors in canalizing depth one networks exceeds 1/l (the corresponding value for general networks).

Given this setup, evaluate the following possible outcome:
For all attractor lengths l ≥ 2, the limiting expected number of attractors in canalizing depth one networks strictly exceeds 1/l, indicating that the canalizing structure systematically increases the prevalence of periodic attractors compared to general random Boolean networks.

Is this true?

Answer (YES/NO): YES